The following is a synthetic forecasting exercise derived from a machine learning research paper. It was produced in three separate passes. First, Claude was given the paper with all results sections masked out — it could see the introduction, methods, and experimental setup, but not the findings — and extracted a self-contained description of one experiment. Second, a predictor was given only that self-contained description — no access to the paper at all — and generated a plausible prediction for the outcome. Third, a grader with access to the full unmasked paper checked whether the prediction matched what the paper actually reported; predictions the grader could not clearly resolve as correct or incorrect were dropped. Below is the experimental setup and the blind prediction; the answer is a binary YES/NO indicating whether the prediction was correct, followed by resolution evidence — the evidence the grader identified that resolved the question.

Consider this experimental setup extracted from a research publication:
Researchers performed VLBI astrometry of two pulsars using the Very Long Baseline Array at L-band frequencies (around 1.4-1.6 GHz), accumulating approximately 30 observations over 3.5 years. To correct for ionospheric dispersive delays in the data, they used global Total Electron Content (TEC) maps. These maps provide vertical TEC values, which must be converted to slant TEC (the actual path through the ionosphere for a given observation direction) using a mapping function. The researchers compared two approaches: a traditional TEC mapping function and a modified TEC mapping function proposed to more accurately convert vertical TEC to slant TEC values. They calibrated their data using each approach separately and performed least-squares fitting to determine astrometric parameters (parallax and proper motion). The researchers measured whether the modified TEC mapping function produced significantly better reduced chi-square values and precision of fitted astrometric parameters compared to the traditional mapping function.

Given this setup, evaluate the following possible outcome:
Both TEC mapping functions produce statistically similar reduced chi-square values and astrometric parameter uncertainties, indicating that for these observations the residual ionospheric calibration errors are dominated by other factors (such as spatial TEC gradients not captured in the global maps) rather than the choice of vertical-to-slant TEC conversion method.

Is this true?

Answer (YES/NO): YES